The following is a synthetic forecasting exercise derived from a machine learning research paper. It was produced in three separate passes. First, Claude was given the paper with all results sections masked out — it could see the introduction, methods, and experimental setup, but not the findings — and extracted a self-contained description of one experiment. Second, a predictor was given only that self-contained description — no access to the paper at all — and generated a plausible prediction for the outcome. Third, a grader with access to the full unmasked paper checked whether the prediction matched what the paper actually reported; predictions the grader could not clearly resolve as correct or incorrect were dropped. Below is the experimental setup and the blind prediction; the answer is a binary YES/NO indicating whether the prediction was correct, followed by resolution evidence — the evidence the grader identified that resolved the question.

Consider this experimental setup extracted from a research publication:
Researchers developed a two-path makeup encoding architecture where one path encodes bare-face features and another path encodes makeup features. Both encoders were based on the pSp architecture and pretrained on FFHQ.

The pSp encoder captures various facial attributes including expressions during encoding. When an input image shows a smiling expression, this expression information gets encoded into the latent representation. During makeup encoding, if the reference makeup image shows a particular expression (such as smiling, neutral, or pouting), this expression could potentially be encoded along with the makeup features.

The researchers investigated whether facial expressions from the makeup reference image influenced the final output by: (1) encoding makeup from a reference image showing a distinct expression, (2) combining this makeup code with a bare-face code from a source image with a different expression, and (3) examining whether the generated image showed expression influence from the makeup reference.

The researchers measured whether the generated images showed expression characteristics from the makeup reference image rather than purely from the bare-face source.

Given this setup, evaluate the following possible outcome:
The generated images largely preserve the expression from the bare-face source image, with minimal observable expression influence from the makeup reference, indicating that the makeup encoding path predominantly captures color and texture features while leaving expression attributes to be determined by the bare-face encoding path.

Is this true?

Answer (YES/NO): NO